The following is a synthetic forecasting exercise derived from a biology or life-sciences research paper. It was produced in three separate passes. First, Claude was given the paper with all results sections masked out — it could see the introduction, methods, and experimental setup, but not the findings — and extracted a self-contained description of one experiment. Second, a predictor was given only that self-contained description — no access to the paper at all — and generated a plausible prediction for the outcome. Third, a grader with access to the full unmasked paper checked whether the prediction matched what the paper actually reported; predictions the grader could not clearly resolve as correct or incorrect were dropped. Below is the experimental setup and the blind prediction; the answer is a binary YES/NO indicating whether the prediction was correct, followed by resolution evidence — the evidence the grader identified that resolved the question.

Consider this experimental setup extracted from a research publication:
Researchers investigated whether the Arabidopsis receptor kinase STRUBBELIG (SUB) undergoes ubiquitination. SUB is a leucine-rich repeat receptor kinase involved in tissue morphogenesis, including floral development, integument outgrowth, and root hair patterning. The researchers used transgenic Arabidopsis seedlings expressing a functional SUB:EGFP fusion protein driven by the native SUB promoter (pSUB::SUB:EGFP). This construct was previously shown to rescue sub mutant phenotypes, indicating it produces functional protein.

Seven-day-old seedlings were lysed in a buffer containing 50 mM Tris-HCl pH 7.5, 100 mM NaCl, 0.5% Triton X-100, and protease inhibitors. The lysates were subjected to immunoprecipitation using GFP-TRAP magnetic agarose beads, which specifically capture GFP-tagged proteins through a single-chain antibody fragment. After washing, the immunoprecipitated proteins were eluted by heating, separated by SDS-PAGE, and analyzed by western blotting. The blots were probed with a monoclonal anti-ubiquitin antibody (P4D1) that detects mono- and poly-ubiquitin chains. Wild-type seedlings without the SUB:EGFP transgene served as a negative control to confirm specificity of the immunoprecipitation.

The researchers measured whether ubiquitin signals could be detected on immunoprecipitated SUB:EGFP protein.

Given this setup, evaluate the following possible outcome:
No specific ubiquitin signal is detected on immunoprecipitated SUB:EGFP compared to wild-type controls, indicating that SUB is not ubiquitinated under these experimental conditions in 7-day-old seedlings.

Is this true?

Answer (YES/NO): NO